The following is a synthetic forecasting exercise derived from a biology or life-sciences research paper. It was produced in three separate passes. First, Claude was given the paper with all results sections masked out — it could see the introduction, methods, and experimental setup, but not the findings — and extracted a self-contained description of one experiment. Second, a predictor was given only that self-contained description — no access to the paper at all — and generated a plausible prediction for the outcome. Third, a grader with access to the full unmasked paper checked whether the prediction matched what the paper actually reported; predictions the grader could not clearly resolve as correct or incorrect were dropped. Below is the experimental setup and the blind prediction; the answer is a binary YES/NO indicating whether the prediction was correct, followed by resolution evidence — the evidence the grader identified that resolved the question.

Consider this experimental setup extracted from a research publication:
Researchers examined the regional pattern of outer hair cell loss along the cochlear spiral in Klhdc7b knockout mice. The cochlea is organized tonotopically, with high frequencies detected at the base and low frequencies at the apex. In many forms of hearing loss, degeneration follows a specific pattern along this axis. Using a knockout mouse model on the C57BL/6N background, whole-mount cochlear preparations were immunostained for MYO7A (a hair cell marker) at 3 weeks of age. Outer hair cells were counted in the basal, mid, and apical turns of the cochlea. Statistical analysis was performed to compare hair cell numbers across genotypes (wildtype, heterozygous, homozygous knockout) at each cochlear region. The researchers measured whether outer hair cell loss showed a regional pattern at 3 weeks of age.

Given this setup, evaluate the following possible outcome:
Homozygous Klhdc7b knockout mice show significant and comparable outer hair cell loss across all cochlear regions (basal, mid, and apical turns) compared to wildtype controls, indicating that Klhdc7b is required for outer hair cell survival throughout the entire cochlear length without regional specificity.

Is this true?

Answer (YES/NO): NO